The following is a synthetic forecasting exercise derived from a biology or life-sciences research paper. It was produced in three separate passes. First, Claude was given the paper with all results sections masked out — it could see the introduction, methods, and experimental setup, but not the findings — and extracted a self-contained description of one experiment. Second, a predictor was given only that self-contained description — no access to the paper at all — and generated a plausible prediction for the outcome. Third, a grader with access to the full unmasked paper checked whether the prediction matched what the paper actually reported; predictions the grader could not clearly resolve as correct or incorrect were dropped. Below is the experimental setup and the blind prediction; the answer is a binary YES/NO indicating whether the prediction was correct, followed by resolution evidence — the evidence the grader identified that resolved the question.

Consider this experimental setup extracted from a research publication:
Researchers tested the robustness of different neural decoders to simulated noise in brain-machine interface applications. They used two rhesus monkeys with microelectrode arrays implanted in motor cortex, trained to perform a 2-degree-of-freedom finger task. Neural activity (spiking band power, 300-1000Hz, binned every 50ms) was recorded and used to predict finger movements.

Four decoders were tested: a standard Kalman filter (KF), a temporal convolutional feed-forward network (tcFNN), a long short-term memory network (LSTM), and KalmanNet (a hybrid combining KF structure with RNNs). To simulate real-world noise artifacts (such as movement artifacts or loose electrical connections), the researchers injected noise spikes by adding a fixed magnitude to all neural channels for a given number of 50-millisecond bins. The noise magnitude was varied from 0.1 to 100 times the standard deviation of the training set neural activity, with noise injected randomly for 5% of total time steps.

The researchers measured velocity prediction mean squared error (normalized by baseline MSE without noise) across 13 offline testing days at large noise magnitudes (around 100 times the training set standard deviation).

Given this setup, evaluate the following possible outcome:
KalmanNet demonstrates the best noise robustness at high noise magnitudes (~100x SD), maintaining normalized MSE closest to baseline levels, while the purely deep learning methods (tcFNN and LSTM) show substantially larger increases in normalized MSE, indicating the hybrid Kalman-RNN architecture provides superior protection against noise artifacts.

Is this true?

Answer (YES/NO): NO